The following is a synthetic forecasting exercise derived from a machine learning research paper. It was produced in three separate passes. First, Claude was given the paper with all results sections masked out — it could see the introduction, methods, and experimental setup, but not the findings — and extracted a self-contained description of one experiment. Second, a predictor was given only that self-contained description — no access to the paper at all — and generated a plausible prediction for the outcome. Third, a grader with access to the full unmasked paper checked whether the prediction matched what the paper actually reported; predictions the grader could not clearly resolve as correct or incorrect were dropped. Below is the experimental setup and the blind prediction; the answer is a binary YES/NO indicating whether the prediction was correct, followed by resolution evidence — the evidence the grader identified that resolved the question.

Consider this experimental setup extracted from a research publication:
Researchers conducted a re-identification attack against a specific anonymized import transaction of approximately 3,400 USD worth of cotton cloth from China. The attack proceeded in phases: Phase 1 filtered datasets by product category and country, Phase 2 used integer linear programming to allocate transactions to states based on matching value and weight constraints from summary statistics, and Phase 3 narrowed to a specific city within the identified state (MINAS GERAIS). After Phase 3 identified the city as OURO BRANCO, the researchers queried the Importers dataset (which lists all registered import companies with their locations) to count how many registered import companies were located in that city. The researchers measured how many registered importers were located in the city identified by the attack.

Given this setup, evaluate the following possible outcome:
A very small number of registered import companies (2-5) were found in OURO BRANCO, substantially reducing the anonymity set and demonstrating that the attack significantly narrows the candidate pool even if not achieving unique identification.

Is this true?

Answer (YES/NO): NO